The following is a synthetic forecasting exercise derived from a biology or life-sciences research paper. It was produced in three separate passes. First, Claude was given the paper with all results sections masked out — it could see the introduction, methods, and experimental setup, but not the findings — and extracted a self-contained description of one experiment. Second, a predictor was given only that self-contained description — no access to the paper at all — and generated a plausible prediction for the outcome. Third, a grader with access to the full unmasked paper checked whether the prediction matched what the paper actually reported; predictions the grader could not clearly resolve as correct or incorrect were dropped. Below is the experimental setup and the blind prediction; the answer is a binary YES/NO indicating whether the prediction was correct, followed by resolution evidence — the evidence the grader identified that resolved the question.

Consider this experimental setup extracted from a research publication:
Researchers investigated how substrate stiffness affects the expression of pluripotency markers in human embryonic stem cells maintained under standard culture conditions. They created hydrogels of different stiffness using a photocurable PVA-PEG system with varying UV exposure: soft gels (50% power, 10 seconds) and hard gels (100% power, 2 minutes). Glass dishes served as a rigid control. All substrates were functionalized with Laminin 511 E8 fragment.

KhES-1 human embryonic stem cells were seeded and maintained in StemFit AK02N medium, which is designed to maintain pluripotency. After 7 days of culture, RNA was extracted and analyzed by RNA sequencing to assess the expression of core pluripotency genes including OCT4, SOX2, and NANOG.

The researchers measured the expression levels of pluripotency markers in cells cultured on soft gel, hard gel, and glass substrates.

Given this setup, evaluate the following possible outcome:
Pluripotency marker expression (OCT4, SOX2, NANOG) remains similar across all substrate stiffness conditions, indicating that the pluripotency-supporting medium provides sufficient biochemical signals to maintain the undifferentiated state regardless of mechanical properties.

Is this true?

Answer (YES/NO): YES